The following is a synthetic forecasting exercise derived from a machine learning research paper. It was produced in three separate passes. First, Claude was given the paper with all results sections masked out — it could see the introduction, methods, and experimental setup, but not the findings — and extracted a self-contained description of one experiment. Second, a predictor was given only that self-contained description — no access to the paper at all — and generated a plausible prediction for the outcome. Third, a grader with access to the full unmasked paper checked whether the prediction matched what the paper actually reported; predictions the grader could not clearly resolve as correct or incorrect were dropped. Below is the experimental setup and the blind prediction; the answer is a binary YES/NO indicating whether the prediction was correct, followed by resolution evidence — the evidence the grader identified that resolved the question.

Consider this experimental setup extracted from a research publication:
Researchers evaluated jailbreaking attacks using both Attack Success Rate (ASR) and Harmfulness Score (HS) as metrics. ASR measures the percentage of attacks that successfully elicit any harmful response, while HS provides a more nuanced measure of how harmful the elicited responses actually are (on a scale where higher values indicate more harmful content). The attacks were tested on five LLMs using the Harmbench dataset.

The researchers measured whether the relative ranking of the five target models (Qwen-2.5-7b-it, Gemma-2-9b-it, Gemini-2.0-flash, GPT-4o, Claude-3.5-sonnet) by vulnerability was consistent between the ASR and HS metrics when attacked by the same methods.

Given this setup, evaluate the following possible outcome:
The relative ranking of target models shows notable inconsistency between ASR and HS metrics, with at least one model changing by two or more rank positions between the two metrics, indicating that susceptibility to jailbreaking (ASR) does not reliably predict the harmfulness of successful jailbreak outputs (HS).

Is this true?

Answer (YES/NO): NO